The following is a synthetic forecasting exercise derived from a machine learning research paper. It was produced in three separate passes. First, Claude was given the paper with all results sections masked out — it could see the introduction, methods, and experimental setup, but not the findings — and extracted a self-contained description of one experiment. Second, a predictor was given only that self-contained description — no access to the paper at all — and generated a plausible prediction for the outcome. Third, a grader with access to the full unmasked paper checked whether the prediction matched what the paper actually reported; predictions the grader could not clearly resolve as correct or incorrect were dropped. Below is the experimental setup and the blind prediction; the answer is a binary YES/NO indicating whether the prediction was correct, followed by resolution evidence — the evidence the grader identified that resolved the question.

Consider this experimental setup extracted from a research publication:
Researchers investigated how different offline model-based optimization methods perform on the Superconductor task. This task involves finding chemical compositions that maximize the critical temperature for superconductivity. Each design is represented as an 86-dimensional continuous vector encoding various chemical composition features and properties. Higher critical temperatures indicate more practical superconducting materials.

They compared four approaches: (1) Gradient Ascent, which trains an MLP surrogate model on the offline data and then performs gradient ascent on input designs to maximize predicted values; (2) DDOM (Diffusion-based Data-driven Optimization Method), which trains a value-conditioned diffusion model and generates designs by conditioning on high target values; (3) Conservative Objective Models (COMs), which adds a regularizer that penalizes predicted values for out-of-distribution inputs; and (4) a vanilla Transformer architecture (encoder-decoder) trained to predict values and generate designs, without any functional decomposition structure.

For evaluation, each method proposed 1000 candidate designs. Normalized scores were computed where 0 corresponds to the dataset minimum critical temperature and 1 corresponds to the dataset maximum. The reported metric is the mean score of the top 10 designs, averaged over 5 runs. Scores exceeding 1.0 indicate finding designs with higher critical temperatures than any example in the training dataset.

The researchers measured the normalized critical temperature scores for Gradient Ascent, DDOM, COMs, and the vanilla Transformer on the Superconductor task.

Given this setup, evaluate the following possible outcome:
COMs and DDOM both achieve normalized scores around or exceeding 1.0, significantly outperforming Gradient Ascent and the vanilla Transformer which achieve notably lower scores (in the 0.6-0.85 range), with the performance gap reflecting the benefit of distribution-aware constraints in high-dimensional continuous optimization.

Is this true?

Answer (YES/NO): NO